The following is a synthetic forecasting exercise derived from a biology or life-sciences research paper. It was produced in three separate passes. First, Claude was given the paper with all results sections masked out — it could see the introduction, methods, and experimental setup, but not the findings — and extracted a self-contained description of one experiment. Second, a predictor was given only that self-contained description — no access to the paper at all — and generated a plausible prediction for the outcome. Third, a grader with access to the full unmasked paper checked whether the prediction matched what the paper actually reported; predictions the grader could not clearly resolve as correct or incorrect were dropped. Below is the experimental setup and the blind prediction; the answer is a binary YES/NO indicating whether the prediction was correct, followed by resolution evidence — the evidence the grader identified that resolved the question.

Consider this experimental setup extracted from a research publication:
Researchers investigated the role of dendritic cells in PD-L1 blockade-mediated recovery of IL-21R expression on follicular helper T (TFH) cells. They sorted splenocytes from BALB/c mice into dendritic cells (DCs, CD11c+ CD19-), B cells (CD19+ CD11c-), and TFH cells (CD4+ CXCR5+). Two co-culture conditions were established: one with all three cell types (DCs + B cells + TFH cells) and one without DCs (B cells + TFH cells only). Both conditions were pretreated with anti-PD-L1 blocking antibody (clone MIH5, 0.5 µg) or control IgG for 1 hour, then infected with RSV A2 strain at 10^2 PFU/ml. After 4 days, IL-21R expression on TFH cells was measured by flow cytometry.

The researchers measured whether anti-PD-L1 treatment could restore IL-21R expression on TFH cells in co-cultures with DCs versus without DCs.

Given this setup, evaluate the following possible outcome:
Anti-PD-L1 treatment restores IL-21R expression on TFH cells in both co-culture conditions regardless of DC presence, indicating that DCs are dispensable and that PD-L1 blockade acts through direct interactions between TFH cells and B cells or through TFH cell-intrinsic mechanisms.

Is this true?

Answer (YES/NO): NO